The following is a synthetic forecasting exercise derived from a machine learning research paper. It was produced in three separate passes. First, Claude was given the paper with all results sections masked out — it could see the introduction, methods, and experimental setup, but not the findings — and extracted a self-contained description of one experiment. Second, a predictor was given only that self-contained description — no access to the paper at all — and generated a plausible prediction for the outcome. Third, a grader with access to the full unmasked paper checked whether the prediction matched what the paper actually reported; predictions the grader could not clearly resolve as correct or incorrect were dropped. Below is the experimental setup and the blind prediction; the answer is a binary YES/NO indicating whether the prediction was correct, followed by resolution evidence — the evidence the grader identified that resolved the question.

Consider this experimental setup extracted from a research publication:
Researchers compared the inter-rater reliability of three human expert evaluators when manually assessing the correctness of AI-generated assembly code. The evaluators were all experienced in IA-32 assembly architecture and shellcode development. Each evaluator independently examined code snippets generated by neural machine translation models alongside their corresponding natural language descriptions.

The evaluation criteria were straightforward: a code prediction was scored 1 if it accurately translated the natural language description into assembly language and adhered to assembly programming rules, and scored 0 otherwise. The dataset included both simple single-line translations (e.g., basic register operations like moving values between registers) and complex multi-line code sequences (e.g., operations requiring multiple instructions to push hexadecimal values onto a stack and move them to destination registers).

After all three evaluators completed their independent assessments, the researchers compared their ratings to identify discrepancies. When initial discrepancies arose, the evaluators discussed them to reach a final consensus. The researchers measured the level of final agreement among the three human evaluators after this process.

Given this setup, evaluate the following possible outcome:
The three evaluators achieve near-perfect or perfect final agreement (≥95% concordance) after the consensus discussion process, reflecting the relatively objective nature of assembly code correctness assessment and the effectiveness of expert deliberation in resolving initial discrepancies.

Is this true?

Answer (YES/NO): YES